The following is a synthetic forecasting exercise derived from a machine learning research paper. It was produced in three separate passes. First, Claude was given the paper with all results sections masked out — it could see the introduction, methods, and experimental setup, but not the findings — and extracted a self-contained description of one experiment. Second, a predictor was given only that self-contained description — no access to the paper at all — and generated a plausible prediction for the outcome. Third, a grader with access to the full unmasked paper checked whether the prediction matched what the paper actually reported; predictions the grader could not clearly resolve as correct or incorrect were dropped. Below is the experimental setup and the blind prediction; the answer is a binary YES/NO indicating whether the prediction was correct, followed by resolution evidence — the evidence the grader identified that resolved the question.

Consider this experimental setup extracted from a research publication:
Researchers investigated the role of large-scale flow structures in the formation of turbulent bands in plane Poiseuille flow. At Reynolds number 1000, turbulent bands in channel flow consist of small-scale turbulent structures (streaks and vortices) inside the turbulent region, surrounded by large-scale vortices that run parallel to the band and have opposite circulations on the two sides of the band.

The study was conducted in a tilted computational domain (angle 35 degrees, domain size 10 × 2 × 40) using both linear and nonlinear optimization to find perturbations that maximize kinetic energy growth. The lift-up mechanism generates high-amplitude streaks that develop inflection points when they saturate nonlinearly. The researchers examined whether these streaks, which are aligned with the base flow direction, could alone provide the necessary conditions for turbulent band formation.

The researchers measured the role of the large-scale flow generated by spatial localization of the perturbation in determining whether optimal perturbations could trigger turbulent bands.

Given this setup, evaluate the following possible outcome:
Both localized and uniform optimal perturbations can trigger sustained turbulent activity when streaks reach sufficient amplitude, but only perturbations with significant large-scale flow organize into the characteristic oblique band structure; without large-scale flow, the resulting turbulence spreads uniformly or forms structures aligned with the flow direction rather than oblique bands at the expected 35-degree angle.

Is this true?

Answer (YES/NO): NO